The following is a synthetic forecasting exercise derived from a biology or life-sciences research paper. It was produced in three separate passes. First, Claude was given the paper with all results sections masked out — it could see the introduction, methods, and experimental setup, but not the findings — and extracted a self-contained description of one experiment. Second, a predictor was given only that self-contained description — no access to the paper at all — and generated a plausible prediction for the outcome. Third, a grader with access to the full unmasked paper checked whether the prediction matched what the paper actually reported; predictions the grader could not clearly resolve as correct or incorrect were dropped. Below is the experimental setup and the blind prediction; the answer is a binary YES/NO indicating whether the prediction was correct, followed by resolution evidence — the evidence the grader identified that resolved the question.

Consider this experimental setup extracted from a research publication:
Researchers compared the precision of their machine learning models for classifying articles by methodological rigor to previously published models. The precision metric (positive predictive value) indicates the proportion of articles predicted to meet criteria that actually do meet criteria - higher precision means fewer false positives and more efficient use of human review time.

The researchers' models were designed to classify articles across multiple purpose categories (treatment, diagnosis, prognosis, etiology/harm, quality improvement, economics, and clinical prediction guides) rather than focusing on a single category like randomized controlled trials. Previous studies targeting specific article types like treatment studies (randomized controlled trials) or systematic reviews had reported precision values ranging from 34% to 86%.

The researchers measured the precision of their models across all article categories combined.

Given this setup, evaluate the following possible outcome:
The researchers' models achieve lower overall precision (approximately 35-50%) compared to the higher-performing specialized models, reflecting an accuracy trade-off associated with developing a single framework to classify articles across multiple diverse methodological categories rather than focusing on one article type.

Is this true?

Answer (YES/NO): NO